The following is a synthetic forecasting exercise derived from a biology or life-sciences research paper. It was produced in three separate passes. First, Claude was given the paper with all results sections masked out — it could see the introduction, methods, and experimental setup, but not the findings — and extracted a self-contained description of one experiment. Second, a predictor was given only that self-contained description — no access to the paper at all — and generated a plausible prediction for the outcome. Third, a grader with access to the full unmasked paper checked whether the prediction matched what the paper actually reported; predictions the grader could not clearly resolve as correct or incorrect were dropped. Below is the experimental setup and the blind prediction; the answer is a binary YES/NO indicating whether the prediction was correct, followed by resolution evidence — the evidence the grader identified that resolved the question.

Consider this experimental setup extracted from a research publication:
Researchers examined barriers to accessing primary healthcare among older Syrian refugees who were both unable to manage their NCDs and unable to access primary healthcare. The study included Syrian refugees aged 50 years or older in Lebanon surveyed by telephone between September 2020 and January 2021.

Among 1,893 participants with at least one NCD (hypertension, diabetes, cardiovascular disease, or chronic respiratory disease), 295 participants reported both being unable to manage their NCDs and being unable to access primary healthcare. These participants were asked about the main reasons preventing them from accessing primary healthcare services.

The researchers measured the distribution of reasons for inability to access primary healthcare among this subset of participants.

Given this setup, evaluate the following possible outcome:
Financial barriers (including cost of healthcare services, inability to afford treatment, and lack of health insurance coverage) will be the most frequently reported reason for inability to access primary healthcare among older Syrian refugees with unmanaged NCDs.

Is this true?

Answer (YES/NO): YES